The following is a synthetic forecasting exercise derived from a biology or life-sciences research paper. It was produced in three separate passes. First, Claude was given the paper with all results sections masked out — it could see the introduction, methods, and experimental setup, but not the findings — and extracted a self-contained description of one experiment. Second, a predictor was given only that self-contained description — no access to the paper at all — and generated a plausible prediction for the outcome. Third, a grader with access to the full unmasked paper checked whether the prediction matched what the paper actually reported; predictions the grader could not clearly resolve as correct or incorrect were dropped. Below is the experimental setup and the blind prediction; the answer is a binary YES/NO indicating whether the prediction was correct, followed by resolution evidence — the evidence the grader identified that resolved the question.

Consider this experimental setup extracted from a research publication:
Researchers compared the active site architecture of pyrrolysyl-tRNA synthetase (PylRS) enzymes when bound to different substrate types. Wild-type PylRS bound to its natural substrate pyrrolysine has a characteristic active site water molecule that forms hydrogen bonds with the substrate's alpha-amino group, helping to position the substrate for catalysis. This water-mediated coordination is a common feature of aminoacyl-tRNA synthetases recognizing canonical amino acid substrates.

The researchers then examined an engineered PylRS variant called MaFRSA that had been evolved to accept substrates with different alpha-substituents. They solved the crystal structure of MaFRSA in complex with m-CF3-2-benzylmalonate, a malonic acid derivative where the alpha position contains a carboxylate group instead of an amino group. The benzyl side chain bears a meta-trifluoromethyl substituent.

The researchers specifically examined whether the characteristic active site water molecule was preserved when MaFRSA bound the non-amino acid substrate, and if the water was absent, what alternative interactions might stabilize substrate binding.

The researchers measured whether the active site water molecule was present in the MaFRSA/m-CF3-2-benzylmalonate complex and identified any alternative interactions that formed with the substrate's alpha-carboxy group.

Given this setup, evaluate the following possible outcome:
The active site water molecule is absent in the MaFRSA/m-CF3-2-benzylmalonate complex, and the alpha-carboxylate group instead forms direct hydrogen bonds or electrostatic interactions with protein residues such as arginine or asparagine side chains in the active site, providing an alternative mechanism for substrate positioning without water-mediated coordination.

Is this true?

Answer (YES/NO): NO